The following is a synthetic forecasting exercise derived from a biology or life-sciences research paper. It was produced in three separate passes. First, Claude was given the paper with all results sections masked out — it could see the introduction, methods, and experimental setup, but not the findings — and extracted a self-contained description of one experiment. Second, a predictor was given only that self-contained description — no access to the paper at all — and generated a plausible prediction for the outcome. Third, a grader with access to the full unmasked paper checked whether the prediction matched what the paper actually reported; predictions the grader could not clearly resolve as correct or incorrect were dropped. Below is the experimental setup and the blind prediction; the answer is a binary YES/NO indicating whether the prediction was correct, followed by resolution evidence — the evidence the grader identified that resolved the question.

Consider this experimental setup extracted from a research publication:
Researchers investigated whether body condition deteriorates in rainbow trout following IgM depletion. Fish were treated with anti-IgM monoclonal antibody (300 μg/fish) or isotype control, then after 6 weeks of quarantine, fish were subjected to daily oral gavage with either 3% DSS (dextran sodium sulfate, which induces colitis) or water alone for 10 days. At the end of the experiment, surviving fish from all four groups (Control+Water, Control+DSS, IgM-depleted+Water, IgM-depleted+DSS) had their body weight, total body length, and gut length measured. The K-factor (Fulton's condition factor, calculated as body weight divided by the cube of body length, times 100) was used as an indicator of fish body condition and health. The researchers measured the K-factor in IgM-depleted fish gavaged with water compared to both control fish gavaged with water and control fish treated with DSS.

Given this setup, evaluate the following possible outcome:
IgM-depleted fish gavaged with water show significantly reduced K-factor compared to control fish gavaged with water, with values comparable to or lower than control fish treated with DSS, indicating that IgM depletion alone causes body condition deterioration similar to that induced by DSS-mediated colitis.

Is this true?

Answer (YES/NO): YES